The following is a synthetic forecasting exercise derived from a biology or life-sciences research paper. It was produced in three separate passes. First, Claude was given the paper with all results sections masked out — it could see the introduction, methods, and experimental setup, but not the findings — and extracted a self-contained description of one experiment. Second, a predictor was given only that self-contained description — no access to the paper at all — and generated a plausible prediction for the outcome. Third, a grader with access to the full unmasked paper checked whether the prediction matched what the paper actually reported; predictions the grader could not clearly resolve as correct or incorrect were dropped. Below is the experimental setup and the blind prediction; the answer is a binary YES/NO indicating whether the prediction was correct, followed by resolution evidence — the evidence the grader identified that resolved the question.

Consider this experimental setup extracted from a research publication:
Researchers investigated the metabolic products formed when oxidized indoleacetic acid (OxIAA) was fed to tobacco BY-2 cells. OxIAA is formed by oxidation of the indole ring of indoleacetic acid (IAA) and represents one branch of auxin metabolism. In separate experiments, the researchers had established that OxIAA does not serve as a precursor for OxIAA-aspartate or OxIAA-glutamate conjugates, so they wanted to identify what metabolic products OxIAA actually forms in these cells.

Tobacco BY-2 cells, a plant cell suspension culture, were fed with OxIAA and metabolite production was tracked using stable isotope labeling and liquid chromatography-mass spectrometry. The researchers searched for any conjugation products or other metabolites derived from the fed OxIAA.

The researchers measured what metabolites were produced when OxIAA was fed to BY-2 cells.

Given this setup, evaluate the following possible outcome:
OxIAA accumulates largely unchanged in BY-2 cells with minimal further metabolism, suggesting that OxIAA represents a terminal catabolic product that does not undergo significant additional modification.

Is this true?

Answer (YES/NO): NO